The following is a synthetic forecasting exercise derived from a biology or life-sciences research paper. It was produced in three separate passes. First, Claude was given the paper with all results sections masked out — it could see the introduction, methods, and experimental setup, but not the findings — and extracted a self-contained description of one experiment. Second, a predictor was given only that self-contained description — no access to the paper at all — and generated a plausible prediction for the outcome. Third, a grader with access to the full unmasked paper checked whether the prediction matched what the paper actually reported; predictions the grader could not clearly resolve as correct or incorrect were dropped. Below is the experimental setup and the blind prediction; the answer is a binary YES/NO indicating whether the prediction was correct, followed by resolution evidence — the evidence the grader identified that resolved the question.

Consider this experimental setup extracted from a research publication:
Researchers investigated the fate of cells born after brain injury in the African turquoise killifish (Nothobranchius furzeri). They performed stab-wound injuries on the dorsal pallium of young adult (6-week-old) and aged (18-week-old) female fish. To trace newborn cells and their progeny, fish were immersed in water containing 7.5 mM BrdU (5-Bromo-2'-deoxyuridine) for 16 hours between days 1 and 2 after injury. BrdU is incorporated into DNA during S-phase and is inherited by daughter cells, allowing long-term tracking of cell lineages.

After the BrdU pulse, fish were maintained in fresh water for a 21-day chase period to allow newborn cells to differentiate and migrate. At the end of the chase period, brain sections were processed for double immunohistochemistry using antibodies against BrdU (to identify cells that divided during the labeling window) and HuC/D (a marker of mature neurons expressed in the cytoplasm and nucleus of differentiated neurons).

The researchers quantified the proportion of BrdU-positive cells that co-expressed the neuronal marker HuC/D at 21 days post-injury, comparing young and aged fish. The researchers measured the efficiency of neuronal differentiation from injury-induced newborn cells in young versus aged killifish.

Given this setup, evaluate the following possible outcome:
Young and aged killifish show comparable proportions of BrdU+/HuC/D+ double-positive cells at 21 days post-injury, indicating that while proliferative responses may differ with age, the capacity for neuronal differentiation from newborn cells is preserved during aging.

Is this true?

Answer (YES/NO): NO